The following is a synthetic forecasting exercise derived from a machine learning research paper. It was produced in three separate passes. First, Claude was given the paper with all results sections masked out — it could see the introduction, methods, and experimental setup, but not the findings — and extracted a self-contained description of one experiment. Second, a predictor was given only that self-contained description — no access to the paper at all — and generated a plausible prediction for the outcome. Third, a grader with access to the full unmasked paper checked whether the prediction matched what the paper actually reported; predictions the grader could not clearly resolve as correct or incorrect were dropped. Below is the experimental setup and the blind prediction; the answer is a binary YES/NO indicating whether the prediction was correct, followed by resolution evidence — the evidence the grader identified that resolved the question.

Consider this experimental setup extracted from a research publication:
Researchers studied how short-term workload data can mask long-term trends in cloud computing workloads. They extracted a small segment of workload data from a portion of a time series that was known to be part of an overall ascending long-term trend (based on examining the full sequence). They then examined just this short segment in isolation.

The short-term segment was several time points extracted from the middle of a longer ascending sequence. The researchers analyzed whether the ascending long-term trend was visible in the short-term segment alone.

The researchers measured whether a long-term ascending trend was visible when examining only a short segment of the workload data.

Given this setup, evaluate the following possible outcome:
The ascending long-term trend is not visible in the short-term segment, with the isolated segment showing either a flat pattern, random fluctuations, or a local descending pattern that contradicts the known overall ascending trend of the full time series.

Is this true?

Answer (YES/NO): YES